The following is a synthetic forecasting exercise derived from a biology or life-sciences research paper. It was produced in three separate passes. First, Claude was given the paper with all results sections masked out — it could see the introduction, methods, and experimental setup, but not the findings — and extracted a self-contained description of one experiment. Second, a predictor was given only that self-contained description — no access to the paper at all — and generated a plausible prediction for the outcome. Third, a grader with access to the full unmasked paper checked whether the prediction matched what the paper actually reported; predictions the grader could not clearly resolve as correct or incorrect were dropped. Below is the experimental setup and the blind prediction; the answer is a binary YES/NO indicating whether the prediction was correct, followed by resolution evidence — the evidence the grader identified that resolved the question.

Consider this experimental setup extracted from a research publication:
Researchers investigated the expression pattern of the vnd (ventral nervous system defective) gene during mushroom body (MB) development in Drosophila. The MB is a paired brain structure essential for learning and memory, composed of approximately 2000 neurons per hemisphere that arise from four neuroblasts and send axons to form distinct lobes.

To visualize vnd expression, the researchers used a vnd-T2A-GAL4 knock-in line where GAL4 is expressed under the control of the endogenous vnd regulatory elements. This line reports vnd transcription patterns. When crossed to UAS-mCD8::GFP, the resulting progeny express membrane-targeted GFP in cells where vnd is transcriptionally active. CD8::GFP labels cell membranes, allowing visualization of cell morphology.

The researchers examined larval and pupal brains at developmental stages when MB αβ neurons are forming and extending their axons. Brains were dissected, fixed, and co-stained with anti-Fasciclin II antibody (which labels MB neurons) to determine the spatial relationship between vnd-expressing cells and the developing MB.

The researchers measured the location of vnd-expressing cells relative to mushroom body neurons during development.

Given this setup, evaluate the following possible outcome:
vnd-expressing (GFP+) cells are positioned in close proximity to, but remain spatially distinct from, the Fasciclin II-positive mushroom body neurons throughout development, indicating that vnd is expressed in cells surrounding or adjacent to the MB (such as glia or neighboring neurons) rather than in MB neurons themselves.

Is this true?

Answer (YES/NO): YES